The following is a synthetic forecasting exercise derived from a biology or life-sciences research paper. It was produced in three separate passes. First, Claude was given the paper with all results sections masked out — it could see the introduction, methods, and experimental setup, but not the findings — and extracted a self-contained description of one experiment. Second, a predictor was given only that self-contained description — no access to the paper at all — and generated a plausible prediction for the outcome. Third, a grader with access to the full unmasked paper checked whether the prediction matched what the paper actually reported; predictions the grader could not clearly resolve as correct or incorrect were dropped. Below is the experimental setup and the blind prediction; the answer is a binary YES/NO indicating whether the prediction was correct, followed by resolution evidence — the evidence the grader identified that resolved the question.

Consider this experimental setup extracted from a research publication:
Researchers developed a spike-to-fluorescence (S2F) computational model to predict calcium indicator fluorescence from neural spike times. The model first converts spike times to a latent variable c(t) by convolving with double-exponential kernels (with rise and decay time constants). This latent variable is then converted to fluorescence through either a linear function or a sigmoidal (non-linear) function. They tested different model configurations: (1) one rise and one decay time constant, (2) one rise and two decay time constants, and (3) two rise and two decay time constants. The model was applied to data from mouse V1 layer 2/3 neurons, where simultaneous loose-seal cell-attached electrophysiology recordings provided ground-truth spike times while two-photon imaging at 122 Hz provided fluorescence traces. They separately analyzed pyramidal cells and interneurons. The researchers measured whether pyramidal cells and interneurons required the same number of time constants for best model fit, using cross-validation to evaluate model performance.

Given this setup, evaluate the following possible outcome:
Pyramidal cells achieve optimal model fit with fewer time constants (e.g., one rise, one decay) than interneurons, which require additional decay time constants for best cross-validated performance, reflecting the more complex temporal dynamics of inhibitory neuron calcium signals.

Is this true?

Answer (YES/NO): NO